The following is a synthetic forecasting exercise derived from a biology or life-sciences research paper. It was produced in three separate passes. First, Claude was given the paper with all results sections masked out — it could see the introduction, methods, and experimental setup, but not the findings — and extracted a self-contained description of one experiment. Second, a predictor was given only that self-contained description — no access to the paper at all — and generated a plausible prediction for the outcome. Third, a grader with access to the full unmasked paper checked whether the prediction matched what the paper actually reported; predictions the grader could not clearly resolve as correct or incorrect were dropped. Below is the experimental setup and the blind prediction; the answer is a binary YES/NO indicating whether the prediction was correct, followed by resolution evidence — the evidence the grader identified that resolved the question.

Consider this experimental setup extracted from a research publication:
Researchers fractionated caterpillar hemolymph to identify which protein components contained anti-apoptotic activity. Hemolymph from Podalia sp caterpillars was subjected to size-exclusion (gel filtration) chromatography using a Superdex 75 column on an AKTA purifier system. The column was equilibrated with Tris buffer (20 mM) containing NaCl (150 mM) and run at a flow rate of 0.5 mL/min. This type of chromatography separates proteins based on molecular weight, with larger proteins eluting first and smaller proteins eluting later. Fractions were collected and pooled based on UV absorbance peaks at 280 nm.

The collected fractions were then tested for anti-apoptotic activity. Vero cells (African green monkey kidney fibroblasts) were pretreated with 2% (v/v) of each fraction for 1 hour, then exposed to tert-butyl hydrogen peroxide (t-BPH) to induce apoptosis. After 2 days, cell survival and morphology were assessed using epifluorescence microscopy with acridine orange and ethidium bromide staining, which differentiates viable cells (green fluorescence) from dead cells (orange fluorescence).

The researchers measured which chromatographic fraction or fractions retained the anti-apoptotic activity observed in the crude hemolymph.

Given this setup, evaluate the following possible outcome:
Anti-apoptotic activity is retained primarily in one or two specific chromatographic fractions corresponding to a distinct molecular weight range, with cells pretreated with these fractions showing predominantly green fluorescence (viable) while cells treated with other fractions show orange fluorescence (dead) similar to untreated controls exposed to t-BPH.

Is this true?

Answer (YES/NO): YES